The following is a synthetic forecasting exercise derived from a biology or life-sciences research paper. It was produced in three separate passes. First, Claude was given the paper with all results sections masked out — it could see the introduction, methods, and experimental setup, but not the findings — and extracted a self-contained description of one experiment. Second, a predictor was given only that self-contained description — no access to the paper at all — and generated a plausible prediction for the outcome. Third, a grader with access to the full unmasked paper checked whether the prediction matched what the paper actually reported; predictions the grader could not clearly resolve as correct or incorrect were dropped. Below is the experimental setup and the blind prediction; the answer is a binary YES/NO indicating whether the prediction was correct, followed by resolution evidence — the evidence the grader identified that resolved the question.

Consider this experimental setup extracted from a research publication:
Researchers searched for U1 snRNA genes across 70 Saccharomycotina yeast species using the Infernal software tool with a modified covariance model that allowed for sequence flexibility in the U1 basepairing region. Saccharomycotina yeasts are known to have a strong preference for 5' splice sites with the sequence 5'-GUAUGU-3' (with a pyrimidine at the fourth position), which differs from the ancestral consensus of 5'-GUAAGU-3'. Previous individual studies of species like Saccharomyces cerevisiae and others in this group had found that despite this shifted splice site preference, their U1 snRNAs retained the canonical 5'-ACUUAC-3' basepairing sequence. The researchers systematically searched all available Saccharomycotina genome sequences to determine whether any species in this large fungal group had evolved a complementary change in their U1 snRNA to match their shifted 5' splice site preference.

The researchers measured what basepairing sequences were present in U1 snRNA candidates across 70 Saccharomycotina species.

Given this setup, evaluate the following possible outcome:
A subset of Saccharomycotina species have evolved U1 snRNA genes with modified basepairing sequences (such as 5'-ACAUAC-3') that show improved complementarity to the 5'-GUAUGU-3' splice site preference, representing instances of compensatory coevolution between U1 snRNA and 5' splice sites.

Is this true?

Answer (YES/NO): NO